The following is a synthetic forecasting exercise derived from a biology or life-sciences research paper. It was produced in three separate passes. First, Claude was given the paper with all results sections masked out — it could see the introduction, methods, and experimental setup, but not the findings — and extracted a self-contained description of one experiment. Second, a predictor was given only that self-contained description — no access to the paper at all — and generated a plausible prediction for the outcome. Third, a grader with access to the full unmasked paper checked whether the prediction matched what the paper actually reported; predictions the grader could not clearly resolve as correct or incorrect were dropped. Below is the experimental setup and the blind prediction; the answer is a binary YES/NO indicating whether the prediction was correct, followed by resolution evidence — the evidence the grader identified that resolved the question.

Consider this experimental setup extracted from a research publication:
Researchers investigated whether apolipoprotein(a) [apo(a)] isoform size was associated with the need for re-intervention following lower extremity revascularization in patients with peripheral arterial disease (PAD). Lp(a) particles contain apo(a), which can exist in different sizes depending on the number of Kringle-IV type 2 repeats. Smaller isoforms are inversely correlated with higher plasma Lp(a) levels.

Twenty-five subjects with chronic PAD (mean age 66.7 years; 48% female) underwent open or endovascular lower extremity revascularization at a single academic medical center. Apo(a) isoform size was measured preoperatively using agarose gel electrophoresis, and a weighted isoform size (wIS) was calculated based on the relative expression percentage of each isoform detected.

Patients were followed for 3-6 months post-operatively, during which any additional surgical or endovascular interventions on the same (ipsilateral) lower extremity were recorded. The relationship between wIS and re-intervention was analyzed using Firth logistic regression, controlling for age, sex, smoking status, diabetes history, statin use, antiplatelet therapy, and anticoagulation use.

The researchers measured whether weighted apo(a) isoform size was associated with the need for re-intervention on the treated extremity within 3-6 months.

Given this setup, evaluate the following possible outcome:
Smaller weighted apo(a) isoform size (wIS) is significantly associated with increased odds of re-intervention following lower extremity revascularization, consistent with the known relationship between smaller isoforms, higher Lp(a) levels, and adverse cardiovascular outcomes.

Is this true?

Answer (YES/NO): NO